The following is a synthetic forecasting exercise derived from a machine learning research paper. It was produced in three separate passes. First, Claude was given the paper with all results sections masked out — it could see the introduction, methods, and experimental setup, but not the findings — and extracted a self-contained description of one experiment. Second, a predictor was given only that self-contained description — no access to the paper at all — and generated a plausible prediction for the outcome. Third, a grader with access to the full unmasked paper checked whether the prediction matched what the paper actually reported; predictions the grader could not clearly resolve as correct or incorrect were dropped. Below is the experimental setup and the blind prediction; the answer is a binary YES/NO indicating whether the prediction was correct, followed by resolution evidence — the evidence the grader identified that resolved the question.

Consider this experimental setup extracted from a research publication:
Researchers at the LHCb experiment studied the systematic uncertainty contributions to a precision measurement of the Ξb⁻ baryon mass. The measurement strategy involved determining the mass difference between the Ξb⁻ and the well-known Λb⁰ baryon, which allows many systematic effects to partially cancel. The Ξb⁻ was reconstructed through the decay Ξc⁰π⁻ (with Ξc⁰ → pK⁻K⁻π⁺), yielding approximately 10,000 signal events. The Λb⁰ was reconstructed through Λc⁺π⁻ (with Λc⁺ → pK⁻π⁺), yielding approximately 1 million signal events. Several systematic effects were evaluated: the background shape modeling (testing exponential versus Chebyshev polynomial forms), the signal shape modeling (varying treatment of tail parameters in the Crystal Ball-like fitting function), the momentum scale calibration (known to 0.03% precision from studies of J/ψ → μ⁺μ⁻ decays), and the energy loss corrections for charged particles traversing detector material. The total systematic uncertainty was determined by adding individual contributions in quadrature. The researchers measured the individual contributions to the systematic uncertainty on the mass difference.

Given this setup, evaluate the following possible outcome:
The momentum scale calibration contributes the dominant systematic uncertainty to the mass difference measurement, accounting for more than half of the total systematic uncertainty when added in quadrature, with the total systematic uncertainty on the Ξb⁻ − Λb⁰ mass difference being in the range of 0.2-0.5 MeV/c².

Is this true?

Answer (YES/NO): NO